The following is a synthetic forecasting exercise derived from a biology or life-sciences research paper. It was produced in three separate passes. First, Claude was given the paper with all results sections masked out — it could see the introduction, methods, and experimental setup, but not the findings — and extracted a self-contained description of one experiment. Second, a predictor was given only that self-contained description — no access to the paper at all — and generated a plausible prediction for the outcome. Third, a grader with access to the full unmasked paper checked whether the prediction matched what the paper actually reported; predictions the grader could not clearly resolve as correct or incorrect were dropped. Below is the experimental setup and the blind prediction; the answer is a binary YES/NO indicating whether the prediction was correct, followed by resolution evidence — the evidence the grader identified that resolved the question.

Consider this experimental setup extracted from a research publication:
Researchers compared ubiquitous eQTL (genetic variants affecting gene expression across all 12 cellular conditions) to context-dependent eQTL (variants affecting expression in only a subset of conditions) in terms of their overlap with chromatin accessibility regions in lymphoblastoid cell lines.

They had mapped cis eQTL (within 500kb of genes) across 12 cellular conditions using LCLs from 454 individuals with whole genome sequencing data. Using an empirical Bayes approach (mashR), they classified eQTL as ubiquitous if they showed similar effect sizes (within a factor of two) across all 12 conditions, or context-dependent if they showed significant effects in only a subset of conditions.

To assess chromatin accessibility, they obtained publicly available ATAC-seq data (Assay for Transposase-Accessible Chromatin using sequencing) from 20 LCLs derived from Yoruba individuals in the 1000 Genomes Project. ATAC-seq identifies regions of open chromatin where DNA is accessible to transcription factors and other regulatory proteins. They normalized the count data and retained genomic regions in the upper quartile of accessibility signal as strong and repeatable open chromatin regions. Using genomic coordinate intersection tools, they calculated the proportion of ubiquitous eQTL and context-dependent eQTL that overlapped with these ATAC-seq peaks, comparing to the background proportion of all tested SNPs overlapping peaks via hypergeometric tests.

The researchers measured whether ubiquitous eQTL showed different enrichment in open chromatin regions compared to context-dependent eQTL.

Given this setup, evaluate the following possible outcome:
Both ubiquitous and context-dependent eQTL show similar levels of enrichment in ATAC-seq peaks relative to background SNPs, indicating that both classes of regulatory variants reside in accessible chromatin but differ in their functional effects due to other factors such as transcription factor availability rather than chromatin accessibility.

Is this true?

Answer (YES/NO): NO